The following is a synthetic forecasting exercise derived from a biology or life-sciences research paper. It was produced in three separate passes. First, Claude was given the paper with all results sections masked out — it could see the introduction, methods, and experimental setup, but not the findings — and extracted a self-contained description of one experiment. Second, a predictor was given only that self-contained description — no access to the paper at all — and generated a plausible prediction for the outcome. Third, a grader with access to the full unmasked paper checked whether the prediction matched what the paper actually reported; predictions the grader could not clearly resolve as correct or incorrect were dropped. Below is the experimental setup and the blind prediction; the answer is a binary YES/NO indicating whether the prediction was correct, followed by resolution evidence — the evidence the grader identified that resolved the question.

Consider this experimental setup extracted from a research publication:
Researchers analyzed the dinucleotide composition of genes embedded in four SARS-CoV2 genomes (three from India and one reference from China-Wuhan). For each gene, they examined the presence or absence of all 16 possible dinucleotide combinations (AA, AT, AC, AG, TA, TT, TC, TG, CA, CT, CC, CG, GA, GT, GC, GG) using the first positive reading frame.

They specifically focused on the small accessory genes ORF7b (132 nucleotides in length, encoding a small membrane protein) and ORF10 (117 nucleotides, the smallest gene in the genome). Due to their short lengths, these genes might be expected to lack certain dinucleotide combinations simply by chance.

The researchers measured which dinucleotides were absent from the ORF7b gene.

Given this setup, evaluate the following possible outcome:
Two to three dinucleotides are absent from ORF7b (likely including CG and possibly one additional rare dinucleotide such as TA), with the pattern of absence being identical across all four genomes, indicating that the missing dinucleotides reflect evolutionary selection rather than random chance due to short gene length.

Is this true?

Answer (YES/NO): NO